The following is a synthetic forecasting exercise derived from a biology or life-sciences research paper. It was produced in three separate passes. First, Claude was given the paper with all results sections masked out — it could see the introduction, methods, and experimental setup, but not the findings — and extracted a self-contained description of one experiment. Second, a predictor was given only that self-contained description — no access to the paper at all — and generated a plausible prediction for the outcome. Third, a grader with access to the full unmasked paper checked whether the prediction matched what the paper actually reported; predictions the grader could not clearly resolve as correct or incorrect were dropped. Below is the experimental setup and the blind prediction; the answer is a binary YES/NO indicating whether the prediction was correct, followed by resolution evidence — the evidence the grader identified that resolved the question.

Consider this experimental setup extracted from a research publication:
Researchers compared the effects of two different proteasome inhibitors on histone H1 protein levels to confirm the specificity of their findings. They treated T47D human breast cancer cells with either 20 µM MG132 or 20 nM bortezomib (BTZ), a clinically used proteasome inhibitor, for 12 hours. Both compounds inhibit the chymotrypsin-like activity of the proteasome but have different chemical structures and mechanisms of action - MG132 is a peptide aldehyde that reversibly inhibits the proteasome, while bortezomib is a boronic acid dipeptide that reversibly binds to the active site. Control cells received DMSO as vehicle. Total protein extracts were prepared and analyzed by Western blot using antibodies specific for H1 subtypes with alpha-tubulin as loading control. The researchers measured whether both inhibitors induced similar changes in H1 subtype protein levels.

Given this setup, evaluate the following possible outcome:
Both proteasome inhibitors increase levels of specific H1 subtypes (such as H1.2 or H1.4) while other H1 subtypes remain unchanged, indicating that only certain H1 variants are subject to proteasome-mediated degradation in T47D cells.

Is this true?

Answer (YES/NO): NO